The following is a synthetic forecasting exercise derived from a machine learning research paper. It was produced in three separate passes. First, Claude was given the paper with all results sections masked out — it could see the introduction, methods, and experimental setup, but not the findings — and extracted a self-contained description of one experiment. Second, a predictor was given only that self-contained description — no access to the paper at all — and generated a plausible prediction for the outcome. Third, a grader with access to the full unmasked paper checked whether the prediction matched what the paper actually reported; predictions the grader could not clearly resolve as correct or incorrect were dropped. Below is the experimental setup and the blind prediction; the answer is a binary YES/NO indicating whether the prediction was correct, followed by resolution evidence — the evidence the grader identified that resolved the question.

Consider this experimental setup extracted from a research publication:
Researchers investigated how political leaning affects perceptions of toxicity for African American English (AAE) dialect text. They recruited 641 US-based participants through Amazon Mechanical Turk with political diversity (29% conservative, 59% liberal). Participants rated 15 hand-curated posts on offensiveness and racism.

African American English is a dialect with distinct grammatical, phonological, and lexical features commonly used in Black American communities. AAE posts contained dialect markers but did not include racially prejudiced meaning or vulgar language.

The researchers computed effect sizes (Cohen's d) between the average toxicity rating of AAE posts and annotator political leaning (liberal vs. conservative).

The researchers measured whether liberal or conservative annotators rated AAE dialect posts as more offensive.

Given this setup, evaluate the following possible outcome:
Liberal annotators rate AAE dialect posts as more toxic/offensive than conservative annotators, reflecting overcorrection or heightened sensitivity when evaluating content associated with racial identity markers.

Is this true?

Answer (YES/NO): NO